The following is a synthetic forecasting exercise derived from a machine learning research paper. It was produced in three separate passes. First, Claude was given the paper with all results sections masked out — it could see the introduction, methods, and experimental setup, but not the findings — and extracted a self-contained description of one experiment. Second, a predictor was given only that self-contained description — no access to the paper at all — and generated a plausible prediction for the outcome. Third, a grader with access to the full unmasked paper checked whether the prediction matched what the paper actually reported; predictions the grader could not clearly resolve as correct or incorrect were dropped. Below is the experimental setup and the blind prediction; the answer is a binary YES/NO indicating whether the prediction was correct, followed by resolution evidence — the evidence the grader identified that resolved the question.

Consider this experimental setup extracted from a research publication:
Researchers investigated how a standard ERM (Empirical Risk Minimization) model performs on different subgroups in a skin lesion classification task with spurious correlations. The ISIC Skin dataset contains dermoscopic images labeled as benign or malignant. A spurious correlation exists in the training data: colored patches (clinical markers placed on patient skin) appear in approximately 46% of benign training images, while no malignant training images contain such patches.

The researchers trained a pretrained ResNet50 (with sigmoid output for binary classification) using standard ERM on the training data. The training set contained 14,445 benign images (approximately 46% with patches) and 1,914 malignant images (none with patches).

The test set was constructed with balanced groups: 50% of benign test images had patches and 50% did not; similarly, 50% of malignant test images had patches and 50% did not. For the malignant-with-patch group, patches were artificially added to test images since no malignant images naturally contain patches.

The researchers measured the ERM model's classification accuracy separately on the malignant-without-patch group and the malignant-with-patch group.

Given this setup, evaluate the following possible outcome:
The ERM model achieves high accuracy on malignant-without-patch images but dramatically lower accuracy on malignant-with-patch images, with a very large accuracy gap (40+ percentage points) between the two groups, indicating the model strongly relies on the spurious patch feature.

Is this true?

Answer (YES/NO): NO